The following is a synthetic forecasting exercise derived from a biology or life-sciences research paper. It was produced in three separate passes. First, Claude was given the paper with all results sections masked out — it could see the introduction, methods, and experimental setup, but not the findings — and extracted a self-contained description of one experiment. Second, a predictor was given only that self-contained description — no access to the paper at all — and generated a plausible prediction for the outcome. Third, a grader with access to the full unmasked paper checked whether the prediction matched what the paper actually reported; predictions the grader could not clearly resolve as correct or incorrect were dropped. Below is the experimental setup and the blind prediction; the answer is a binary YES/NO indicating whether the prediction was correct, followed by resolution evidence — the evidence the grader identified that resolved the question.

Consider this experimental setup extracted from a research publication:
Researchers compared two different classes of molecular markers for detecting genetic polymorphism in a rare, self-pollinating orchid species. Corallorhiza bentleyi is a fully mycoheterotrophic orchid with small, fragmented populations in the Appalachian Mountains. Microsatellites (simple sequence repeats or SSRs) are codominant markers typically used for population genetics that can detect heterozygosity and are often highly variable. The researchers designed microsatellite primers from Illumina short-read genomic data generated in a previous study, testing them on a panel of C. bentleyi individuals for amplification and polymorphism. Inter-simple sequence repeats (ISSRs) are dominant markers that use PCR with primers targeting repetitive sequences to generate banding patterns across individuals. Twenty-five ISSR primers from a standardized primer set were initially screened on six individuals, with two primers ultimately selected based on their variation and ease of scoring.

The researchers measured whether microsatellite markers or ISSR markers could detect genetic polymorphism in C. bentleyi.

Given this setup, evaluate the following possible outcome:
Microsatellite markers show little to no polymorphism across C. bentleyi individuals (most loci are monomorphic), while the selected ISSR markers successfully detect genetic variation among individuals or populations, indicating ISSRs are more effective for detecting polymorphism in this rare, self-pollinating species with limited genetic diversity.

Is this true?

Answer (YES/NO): YES